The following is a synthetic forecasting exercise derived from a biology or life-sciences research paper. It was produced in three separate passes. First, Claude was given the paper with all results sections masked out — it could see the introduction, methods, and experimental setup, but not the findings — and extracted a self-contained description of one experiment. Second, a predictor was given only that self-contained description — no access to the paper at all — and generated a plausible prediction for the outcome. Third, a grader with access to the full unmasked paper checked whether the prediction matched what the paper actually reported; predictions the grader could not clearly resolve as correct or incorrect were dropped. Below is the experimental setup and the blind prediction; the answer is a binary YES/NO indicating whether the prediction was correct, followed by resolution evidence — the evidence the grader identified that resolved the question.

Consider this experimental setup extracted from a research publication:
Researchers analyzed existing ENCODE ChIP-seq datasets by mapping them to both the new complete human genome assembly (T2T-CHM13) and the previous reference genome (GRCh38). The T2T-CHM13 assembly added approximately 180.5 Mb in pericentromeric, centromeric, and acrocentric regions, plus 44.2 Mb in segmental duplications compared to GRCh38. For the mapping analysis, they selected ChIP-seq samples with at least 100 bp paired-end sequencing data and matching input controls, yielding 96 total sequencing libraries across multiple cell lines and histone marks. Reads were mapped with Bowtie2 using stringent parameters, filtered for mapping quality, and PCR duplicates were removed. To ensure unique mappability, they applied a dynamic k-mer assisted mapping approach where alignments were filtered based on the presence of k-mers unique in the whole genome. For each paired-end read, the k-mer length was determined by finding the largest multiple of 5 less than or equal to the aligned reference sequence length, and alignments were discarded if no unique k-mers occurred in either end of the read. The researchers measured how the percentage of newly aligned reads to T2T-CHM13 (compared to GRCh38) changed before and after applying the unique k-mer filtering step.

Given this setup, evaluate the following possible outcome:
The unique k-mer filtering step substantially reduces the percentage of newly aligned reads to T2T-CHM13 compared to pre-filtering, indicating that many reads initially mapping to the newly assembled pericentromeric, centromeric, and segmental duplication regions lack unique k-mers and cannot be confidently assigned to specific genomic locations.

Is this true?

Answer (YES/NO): NO